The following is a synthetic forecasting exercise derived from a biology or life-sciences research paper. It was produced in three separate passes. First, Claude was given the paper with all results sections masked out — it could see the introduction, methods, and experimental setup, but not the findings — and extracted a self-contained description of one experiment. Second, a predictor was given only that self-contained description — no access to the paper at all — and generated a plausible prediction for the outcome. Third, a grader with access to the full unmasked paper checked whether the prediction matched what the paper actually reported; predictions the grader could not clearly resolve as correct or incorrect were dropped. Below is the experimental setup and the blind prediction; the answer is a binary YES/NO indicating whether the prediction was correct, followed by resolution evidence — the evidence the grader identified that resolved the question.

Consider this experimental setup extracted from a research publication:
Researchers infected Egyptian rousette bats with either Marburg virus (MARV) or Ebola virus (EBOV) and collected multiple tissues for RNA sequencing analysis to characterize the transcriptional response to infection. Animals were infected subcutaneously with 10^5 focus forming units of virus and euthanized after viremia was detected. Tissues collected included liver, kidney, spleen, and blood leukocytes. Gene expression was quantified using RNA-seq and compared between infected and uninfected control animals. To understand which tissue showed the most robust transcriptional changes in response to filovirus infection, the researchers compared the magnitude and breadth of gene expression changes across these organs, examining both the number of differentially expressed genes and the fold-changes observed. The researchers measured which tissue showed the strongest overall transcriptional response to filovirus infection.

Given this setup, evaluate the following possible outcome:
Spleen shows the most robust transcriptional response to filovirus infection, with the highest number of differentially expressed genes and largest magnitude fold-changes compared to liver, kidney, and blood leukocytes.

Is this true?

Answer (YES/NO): NO